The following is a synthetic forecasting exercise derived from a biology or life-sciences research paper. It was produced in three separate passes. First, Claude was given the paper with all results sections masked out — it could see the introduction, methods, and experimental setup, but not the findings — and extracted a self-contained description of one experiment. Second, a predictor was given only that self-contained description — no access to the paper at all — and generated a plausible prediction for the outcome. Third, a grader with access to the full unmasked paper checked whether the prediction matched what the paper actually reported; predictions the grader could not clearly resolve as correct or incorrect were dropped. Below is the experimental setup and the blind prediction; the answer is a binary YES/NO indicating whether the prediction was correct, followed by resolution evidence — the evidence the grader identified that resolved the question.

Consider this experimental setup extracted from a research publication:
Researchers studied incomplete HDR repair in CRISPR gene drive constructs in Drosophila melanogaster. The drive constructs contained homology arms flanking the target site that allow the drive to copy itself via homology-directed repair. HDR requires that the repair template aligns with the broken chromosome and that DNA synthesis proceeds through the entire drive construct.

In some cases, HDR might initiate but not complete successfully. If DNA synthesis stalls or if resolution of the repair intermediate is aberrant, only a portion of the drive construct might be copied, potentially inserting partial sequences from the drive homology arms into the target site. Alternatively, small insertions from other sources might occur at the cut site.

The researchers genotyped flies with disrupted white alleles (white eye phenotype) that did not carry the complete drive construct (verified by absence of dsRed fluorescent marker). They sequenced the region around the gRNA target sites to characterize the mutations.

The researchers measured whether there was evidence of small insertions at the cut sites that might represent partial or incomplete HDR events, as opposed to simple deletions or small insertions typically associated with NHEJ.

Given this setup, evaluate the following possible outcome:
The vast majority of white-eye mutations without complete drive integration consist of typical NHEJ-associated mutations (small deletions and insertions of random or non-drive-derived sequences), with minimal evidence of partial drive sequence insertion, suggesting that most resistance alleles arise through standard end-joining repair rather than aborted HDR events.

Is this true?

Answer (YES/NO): YES